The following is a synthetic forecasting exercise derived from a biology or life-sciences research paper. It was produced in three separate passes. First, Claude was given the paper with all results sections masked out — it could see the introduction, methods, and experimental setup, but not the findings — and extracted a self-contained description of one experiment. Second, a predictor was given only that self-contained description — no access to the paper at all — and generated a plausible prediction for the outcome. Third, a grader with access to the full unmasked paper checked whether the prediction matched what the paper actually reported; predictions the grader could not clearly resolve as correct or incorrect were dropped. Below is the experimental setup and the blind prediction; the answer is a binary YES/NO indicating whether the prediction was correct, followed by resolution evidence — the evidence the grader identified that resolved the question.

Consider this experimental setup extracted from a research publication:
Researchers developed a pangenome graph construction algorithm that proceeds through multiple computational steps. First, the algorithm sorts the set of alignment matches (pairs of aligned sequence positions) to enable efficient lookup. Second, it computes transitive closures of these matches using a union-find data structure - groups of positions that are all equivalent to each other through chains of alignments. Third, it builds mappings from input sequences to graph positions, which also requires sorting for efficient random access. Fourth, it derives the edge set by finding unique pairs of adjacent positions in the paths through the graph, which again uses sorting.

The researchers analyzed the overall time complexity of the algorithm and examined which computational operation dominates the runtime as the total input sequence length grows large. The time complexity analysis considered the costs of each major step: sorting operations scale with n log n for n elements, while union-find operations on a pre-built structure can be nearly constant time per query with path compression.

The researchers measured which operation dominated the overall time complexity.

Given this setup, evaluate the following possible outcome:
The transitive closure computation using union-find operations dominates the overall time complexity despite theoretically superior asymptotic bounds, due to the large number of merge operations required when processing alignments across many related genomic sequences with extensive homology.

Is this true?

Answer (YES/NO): NO